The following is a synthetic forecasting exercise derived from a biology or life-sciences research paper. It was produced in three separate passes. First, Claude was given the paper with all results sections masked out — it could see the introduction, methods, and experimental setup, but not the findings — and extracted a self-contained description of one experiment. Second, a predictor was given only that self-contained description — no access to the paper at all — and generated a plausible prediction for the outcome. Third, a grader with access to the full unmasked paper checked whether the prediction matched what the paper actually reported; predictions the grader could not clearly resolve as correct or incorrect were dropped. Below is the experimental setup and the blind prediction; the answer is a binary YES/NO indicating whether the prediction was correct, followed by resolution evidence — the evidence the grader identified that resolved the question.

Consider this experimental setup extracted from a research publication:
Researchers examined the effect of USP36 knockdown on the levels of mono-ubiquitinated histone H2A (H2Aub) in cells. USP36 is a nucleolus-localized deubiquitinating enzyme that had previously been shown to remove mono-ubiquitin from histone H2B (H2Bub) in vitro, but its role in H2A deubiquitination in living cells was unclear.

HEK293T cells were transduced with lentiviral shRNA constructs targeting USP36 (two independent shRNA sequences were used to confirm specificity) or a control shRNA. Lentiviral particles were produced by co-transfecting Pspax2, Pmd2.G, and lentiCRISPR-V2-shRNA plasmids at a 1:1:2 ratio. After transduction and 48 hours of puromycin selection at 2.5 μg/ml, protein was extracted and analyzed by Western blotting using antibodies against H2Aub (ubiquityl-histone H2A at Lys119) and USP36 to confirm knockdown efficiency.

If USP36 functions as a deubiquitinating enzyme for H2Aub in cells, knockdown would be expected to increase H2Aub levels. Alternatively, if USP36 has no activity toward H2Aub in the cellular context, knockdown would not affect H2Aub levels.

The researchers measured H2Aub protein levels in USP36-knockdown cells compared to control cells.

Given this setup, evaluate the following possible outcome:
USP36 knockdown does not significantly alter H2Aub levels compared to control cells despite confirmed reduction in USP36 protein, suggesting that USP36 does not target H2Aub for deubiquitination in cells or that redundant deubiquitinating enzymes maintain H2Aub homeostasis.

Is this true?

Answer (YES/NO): NO